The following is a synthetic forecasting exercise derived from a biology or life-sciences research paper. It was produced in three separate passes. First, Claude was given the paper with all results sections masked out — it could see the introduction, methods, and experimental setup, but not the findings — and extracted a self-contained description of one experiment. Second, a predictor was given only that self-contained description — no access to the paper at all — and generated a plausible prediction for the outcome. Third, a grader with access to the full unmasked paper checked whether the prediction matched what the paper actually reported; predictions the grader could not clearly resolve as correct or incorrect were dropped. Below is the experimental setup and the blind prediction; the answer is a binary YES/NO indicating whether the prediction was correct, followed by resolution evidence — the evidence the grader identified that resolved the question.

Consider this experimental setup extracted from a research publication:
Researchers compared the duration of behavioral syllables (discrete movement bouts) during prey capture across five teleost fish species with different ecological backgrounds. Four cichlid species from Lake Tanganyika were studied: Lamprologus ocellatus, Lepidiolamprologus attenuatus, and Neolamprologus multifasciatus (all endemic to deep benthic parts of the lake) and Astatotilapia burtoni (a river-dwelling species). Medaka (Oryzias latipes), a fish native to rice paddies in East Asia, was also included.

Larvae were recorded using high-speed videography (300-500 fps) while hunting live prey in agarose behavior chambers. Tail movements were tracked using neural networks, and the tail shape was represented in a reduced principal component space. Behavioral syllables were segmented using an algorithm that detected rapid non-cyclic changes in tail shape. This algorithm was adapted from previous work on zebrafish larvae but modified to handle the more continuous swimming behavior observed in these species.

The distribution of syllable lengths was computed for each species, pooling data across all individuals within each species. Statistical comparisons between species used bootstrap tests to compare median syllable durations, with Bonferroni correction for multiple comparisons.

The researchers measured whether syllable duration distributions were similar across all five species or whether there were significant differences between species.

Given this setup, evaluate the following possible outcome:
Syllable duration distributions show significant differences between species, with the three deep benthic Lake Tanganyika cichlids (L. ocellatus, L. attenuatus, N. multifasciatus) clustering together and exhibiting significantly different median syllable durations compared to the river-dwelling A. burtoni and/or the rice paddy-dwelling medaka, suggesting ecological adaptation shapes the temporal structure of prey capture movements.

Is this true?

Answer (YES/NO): NO